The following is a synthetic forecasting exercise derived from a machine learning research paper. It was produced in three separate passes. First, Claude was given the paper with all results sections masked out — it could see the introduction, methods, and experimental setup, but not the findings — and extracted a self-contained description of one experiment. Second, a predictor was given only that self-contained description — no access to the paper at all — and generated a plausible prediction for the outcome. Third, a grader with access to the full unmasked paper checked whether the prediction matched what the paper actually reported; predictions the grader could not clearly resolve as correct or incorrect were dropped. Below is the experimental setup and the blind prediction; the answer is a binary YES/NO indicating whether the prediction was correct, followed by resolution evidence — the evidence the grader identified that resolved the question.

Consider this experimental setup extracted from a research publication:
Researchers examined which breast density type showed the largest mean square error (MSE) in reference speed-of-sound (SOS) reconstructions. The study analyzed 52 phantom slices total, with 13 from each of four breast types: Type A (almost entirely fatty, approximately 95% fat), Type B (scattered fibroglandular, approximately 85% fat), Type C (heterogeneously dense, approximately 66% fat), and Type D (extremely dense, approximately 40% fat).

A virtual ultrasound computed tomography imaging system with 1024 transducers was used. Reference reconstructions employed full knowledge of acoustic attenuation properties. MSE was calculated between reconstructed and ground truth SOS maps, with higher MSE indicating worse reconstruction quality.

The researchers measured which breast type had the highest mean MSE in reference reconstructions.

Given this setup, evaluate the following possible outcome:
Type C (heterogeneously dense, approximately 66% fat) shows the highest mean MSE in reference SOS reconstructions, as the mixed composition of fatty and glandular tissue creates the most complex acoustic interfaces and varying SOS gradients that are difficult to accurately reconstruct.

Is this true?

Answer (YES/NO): NO